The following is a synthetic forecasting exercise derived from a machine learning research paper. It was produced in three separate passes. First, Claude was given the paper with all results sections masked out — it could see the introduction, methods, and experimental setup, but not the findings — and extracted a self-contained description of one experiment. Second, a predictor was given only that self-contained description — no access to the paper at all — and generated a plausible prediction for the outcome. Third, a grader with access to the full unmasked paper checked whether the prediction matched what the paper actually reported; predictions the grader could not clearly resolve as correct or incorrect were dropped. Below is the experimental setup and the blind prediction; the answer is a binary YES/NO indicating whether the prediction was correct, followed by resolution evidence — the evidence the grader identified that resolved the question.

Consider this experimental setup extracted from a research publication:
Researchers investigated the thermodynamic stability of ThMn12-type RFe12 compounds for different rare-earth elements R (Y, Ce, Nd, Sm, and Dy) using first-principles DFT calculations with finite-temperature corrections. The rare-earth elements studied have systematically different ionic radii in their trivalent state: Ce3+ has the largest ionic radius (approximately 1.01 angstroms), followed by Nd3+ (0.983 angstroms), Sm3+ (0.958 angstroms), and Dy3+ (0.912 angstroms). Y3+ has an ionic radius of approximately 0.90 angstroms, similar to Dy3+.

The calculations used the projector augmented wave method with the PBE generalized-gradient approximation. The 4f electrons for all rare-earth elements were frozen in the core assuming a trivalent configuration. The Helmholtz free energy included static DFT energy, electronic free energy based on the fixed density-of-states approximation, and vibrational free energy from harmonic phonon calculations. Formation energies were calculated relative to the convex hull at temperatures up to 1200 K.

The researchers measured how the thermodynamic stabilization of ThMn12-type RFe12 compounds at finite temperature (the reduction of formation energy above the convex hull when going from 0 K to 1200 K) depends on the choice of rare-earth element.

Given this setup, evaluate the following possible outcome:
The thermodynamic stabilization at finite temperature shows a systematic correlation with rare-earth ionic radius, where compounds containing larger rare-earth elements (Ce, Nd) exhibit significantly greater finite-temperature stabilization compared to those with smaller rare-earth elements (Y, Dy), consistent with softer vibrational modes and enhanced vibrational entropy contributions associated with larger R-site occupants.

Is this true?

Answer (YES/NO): NO